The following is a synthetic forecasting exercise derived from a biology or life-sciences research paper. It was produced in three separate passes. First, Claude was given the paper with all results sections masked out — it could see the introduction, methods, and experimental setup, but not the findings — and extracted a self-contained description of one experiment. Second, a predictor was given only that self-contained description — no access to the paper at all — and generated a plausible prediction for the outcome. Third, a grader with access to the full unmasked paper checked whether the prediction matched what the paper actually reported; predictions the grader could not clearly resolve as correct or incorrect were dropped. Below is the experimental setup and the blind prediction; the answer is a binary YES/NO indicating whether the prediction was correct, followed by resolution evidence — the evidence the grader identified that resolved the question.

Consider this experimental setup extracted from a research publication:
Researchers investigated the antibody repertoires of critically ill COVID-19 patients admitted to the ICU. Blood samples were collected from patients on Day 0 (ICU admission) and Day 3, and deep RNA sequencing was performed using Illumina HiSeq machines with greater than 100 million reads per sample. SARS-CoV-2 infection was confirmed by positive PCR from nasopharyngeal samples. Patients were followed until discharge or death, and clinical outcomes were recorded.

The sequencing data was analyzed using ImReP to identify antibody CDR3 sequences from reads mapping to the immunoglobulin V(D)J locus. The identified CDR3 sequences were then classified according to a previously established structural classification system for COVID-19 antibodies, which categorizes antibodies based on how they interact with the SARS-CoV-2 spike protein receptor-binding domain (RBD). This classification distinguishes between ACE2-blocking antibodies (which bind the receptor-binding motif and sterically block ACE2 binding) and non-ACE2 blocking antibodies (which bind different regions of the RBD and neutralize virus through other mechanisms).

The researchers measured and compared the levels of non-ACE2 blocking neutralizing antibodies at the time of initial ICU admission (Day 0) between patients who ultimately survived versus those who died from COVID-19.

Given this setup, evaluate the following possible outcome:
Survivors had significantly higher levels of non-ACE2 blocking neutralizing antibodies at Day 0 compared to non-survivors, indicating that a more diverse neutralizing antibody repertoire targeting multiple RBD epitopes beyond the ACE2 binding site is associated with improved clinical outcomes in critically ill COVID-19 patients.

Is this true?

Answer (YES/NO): YES